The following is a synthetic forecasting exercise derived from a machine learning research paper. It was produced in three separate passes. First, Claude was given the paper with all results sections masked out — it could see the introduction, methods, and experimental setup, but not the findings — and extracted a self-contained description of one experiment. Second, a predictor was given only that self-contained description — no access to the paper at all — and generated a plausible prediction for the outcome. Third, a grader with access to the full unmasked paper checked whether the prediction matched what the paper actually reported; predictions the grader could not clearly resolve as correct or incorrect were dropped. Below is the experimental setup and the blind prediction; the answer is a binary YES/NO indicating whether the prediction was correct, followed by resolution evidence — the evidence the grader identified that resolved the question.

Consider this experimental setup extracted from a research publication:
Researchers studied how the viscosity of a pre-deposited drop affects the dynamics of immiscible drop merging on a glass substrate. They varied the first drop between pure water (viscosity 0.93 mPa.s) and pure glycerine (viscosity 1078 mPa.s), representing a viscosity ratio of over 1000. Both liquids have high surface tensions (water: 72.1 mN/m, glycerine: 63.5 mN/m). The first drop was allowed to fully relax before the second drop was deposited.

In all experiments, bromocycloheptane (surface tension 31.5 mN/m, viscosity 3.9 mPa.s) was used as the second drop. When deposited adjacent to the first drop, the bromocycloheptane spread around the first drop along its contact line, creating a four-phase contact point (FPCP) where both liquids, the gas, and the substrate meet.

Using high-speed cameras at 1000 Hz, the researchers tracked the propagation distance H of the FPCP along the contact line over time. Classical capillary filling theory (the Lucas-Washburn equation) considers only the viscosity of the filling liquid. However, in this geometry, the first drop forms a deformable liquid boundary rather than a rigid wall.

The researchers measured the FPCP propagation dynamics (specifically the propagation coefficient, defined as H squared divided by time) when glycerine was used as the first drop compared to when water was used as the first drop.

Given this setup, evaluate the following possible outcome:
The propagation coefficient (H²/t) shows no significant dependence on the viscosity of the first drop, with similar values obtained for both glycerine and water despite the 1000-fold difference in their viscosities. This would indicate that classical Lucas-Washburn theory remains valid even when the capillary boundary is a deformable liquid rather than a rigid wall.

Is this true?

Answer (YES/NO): NO